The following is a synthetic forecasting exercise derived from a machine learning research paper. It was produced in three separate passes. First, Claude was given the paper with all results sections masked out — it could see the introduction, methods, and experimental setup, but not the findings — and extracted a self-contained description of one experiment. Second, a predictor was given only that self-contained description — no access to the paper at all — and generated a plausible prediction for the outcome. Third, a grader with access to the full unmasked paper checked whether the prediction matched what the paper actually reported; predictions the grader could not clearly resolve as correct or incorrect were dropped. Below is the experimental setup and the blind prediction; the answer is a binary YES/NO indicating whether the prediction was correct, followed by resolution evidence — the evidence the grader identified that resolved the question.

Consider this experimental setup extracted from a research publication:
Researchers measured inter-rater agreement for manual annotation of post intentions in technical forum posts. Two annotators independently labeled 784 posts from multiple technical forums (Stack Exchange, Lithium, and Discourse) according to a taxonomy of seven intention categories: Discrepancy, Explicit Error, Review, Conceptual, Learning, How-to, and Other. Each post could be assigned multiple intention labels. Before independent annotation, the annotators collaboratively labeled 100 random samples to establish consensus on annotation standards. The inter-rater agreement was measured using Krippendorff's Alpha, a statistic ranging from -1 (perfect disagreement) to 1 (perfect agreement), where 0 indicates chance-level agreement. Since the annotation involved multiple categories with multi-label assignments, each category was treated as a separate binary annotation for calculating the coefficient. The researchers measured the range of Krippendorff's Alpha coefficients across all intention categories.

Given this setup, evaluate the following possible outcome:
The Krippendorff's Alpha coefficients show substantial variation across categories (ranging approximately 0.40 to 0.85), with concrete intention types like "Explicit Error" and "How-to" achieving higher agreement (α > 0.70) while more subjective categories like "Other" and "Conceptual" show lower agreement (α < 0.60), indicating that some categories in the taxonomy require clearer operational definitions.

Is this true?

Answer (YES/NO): NO